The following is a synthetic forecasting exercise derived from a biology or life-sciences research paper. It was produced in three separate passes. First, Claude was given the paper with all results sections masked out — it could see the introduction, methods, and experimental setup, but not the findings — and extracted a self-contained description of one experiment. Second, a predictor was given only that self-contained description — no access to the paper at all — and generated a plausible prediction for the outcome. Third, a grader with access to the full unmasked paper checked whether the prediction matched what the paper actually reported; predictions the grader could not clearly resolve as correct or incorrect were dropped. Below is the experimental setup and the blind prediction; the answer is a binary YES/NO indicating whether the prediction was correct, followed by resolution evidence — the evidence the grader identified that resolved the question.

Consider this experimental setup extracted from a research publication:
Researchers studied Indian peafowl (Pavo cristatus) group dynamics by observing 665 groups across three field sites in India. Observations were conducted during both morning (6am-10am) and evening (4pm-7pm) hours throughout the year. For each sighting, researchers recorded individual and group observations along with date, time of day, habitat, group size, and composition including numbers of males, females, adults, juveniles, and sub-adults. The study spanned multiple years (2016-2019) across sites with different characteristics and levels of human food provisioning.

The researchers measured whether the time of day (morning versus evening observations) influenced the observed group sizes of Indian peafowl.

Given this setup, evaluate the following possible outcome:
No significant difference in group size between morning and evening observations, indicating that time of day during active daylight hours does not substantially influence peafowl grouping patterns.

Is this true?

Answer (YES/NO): YES